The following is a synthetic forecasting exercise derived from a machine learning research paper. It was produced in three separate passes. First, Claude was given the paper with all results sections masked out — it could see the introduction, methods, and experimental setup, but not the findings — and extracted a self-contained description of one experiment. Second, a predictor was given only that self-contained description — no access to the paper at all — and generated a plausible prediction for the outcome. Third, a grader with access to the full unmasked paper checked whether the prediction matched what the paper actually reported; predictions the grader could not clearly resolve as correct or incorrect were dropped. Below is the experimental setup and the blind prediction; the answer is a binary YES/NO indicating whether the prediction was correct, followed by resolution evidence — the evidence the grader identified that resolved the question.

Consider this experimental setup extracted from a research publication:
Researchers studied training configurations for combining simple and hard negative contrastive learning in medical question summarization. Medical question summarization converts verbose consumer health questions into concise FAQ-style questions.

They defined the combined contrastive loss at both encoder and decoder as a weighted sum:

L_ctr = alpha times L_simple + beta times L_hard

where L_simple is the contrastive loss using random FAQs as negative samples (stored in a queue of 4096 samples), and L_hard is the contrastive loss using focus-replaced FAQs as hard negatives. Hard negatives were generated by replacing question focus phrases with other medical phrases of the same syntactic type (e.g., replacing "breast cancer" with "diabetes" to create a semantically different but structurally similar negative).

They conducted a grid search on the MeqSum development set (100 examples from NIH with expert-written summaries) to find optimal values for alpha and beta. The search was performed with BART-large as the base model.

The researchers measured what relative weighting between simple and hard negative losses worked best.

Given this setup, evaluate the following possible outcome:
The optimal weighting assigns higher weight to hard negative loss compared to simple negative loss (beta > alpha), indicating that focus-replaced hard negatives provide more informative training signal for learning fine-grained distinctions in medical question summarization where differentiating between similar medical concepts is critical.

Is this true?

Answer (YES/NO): NO